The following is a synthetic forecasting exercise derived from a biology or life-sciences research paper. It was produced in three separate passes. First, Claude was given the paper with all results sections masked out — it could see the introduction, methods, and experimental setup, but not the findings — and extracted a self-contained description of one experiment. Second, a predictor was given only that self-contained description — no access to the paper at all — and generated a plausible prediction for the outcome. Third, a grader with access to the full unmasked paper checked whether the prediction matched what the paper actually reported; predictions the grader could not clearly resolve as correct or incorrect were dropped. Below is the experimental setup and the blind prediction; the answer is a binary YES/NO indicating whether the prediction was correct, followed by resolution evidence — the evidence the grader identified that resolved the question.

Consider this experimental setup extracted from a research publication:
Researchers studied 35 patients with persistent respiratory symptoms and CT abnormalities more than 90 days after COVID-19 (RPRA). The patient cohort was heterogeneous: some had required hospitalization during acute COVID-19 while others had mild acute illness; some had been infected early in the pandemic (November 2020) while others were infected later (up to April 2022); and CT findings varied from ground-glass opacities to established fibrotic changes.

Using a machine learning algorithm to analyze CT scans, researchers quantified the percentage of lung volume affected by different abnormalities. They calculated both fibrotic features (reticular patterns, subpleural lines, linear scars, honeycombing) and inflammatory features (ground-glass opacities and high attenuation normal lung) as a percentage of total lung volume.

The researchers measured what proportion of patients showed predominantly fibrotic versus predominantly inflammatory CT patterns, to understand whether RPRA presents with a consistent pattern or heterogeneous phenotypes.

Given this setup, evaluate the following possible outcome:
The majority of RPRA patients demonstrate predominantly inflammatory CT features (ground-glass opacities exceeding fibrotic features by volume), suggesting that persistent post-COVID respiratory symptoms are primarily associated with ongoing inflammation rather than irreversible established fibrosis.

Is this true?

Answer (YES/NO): NO